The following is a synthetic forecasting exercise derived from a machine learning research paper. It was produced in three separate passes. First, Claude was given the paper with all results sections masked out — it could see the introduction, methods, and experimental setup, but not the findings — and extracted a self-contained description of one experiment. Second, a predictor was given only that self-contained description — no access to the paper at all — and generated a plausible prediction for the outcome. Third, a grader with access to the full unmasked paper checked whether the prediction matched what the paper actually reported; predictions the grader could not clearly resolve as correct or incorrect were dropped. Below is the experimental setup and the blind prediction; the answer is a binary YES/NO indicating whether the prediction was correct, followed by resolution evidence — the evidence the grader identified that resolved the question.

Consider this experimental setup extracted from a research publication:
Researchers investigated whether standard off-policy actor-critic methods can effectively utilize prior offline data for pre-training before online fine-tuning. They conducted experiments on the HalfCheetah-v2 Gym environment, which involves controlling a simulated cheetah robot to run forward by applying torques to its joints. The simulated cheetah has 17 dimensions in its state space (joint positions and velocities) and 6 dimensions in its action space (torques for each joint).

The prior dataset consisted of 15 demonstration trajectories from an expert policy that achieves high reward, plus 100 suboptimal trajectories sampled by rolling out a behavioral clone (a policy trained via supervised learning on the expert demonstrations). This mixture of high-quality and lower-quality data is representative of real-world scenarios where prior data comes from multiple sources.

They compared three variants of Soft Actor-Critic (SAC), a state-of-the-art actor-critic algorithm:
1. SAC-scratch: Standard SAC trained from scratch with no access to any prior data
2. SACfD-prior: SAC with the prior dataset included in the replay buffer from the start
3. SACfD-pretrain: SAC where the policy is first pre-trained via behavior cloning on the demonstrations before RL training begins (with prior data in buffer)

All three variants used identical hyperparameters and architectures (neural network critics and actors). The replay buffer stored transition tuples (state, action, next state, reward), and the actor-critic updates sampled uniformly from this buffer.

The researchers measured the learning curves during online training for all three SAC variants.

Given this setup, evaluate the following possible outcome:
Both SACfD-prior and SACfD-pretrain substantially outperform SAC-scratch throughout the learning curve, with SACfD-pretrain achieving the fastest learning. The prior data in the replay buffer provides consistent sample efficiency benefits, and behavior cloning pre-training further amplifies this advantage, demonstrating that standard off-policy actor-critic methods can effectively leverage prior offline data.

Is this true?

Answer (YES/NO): NO